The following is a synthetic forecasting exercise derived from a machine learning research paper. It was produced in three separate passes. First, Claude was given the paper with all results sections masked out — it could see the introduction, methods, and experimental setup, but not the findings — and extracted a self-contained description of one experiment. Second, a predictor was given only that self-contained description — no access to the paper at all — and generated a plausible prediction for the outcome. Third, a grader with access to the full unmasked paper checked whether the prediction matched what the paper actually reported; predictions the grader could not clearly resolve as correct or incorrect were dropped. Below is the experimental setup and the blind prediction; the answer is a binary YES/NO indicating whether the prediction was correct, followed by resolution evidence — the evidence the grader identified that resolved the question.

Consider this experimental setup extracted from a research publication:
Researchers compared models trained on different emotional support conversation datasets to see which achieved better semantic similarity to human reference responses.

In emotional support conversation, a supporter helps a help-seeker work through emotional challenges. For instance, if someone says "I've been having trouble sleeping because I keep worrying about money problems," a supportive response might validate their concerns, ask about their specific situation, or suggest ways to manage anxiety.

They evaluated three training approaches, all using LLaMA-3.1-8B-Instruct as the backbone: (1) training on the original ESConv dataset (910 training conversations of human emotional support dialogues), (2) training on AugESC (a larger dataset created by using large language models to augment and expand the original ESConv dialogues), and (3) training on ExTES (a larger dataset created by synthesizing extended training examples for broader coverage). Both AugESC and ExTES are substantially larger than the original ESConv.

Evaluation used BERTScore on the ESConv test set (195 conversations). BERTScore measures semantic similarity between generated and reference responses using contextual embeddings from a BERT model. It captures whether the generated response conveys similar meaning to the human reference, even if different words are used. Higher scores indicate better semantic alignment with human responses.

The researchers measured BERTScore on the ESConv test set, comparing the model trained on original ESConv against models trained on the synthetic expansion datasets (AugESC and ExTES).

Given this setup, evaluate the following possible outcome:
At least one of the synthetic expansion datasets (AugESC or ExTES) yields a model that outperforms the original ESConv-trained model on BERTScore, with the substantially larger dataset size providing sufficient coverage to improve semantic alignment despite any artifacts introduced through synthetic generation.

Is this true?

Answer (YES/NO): YES